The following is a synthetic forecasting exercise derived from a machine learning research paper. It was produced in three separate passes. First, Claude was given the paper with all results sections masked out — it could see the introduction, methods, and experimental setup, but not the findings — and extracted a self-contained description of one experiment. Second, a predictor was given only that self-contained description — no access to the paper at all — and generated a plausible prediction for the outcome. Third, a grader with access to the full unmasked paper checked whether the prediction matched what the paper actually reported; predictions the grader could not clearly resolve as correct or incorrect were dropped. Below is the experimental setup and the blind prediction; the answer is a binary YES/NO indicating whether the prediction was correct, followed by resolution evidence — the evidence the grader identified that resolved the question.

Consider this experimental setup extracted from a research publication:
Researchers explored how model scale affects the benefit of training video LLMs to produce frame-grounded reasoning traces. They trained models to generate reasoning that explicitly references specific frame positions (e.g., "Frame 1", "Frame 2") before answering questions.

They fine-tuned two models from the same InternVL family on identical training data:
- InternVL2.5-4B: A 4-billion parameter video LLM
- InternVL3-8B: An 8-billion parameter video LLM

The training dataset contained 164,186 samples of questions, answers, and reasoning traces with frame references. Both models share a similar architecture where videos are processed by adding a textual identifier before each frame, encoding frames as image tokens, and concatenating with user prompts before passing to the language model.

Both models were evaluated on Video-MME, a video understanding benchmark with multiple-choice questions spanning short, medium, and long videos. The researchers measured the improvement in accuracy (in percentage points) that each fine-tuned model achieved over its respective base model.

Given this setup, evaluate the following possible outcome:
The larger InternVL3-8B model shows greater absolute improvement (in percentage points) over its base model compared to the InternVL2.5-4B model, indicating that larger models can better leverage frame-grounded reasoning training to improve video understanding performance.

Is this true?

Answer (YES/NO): YES